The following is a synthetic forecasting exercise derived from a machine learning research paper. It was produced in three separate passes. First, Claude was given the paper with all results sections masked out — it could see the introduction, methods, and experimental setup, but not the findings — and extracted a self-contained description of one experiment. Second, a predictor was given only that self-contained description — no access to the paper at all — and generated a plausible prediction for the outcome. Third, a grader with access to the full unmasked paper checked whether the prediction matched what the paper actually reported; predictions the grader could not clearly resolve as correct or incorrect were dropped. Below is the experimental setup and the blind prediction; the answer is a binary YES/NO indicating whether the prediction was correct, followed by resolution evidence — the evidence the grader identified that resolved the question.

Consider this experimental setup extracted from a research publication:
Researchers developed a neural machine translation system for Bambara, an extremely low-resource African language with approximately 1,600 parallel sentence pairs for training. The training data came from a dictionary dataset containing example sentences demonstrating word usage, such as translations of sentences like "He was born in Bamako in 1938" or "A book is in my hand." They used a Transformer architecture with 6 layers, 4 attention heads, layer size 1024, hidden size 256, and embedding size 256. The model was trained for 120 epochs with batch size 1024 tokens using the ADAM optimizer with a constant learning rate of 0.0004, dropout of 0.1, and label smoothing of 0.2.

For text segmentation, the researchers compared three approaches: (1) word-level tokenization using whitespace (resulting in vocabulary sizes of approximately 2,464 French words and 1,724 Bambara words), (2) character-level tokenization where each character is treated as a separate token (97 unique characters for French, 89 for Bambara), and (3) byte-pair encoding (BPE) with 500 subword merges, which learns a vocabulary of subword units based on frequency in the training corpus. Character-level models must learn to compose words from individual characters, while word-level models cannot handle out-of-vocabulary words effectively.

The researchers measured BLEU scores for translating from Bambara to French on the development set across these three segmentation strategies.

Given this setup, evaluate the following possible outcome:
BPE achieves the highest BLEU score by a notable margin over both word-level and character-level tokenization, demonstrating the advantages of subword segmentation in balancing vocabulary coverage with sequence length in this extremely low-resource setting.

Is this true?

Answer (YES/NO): NO